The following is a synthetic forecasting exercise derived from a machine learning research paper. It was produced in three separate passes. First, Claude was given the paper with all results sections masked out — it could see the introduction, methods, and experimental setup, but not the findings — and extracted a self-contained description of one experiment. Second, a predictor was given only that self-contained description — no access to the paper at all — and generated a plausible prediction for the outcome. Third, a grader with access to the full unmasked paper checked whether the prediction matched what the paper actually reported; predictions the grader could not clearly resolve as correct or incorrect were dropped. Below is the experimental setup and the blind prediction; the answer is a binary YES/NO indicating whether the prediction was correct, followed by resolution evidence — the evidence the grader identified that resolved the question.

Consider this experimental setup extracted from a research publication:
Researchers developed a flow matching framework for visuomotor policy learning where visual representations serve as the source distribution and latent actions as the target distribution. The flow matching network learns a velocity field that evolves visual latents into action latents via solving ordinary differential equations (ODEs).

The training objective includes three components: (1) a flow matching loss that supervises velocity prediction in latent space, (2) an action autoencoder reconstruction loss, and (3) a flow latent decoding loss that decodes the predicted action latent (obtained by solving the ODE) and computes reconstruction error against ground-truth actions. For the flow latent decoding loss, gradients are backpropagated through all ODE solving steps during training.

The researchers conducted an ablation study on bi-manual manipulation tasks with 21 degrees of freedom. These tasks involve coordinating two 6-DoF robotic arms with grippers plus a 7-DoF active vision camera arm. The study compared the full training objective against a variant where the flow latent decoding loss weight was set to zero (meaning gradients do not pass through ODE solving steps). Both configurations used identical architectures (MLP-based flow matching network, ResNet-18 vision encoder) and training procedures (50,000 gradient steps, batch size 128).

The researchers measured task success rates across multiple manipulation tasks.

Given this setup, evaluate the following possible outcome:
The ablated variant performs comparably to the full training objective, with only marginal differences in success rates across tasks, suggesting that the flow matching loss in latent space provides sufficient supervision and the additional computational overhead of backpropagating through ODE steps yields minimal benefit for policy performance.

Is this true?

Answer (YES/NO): NO